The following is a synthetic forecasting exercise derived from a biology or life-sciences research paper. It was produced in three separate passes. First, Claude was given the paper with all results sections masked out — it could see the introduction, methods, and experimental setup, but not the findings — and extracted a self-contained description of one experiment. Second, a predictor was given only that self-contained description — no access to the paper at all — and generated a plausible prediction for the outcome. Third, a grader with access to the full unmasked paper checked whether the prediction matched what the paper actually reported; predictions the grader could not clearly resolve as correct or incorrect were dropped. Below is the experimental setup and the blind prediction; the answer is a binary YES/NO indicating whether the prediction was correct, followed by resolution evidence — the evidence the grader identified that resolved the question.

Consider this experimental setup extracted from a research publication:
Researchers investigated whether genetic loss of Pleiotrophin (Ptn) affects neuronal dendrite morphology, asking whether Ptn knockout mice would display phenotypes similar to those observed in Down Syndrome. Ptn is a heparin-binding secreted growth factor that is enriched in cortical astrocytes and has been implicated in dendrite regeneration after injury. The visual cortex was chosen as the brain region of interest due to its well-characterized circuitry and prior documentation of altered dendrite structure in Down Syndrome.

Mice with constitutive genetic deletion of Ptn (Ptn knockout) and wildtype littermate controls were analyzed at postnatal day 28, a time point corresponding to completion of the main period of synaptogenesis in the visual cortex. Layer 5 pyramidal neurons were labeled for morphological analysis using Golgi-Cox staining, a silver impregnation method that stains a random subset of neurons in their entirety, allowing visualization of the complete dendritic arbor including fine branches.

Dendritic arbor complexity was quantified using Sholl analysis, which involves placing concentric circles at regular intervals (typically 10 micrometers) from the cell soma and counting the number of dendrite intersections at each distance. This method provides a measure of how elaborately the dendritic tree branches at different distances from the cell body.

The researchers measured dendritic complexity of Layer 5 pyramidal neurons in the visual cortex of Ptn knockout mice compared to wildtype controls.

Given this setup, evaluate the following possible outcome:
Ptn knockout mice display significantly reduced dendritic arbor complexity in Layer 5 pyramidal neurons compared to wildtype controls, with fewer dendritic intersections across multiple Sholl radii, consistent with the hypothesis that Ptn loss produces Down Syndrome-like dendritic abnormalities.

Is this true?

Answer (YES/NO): YES